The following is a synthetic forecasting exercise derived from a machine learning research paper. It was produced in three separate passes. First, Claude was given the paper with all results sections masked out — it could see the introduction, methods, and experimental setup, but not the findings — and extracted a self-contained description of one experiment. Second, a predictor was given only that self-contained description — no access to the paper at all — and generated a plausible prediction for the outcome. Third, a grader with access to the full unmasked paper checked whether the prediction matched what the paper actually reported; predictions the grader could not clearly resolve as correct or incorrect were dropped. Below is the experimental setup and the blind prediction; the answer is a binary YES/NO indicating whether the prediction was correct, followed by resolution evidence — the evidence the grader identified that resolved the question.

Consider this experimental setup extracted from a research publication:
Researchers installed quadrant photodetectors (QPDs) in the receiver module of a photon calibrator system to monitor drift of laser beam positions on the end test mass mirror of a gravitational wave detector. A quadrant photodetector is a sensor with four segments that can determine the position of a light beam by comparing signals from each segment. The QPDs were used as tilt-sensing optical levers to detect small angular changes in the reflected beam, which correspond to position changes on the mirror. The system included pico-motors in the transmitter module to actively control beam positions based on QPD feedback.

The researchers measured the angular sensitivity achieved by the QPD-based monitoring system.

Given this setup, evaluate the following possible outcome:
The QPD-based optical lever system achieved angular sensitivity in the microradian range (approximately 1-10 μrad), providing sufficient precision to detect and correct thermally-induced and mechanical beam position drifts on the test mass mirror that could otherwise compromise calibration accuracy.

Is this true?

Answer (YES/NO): NO